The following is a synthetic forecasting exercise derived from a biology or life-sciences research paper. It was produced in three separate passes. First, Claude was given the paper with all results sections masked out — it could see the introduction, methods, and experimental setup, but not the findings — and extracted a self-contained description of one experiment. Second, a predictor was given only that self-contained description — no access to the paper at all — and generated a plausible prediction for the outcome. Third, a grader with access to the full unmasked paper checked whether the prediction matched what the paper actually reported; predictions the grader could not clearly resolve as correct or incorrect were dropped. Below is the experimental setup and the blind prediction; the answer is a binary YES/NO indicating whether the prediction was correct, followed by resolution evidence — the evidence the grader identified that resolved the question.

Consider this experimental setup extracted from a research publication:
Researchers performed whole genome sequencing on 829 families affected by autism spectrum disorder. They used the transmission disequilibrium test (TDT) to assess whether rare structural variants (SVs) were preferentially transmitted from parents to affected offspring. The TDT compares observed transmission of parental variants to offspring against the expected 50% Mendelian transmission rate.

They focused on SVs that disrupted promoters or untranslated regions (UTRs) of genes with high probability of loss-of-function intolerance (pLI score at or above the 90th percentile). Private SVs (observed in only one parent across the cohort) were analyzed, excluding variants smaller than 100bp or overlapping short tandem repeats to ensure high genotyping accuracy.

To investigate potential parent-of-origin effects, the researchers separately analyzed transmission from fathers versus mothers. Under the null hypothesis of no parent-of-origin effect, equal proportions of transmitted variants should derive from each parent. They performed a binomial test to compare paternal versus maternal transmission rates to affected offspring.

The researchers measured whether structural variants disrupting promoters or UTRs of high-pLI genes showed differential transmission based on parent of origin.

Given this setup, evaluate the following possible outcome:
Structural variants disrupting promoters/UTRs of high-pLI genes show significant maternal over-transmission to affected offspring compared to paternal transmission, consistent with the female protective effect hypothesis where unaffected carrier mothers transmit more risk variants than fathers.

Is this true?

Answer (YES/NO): NO